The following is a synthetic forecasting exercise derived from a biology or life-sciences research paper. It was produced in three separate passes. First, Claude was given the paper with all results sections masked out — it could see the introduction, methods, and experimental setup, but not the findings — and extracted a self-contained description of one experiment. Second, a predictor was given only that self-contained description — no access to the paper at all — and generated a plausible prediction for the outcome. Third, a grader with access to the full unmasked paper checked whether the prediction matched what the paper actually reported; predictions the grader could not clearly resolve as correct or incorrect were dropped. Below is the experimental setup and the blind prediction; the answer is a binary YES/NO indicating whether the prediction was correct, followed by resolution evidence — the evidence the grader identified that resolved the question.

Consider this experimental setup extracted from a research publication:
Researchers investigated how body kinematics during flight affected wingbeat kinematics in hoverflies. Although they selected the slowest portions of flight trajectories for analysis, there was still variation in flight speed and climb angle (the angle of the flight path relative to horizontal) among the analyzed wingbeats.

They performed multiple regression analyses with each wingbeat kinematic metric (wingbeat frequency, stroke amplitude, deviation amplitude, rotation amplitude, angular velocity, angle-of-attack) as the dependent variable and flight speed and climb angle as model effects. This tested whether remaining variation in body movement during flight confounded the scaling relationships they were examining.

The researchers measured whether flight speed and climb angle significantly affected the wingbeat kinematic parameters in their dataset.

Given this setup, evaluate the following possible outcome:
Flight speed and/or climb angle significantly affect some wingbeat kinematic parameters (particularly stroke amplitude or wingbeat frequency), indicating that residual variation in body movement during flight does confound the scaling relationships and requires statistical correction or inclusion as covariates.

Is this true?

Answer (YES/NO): NO